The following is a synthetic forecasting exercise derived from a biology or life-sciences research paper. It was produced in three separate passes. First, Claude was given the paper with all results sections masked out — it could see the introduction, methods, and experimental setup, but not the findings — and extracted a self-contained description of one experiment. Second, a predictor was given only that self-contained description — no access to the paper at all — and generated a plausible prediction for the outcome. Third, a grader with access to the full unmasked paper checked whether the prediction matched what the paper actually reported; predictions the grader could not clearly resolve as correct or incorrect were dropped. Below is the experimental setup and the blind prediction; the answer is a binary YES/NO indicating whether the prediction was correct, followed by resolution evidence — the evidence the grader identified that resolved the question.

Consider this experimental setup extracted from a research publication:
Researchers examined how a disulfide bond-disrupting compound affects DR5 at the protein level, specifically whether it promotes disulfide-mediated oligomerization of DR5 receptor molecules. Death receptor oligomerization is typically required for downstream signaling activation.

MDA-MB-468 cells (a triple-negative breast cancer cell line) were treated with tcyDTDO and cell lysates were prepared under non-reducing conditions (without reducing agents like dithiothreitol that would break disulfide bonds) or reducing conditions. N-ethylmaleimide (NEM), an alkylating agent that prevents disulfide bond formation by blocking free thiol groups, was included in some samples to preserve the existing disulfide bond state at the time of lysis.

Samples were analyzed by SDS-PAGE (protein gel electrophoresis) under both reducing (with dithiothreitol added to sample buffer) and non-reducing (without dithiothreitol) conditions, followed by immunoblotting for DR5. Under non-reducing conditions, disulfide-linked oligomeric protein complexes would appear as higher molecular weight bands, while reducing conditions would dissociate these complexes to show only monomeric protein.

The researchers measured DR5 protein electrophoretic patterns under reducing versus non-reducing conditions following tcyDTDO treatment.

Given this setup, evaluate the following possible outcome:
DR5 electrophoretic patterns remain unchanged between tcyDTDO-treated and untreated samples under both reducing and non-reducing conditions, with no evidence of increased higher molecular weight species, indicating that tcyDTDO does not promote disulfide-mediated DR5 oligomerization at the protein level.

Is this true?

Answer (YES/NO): NO